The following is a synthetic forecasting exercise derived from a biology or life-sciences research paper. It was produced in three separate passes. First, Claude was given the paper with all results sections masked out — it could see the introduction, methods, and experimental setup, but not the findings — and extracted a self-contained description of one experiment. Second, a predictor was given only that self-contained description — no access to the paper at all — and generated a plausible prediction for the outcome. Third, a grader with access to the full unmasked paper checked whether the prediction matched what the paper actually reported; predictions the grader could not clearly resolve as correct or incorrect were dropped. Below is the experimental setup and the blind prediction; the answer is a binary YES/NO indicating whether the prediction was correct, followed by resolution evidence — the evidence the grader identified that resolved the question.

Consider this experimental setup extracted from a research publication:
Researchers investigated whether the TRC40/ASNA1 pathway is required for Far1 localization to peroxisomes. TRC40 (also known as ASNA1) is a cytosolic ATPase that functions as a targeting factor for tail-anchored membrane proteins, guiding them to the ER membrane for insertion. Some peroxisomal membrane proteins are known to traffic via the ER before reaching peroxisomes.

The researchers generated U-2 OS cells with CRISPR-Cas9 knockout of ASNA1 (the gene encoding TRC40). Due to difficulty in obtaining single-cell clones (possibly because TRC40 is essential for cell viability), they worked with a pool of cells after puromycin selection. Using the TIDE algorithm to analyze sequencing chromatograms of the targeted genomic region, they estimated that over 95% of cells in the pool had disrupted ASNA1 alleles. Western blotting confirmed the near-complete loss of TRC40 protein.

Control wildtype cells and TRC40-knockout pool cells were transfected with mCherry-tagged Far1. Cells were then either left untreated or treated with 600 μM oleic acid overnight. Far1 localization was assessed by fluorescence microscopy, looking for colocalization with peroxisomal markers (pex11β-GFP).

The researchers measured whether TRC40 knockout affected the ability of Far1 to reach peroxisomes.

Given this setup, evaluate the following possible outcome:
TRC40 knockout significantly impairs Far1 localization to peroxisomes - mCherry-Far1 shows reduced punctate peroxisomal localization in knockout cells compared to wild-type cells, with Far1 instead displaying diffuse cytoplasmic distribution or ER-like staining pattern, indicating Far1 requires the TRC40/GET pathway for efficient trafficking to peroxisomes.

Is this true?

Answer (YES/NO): NO